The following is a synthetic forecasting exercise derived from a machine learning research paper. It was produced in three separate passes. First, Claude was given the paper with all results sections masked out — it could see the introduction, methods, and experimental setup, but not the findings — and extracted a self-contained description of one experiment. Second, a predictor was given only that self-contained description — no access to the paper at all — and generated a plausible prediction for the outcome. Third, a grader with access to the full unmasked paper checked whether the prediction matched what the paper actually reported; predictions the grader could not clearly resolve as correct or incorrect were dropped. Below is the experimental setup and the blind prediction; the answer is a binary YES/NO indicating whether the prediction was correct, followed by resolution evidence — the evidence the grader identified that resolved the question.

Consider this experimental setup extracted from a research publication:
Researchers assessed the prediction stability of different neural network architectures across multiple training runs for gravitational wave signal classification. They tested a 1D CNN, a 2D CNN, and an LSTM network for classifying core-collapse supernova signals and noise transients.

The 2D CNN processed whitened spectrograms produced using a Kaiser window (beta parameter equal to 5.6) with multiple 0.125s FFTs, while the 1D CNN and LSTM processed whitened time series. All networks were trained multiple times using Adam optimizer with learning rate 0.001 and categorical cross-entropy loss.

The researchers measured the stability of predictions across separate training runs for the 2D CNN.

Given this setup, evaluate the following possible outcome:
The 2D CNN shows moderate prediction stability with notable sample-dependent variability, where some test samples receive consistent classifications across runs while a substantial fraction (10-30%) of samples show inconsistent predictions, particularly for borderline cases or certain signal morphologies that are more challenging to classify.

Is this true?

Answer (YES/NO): NO